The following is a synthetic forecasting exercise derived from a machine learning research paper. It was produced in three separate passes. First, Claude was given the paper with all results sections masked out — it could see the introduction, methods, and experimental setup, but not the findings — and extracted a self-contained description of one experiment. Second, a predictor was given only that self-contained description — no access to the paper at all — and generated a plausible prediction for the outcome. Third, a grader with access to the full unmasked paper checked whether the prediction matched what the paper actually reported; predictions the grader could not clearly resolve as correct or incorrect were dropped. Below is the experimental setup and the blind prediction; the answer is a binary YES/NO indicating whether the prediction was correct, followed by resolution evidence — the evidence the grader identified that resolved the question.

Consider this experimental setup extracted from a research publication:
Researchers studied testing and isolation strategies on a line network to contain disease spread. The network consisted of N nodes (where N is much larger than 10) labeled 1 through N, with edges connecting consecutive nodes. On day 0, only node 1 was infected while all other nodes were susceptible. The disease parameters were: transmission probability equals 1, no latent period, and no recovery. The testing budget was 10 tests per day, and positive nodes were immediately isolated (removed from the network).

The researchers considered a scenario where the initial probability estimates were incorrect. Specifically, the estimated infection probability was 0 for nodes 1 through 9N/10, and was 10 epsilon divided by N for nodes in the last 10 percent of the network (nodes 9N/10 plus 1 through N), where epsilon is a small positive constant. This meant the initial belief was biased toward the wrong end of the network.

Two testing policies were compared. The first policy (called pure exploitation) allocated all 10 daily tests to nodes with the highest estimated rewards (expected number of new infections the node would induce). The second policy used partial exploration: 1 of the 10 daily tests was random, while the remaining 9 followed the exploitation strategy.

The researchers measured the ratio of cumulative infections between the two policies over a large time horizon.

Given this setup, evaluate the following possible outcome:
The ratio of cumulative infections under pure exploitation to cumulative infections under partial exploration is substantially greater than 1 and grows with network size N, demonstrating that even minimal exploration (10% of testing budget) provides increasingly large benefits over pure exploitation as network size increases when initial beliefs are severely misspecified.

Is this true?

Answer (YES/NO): YES